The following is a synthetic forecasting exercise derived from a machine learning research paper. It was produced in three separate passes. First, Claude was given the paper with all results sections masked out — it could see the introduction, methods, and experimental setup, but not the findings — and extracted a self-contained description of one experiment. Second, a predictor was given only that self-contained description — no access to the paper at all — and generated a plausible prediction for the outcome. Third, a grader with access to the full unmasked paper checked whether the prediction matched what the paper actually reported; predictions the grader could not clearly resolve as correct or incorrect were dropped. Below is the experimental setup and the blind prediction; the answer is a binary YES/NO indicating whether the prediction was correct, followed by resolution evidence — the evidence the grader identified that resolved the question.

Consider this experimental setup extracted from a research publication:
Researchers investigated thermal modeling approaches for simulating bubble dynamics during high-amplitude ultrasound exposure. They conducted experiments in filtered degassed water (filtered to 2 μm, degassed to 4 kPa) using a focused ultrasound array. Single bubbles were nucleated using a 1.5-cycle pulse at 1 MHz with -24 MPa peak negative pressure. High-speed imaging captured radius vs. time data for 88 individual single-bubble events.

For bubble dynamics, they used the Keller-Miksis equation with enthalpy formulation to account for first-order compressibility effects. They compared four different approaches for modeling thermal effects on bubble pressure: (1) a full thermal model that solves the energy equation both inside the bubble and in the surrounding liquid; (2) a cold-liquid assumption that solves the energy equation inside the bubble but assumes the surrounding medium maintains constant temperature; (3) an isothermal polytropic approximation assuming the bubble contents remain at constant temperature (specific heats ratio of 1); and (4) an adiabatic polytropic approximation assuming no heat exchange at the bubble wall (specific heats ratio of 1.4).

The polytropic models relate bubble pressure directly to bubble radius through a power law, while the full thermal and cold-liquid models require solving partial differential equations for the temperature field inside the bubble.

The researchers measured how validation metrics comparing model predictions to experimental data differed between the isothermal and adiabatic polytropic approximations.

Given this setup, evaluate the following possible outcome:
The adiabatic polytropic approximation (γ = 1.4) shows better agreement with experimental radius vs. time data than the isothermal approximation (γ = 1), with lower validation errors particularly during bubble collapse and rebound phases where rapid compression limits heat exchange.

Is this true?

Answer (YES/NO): NO